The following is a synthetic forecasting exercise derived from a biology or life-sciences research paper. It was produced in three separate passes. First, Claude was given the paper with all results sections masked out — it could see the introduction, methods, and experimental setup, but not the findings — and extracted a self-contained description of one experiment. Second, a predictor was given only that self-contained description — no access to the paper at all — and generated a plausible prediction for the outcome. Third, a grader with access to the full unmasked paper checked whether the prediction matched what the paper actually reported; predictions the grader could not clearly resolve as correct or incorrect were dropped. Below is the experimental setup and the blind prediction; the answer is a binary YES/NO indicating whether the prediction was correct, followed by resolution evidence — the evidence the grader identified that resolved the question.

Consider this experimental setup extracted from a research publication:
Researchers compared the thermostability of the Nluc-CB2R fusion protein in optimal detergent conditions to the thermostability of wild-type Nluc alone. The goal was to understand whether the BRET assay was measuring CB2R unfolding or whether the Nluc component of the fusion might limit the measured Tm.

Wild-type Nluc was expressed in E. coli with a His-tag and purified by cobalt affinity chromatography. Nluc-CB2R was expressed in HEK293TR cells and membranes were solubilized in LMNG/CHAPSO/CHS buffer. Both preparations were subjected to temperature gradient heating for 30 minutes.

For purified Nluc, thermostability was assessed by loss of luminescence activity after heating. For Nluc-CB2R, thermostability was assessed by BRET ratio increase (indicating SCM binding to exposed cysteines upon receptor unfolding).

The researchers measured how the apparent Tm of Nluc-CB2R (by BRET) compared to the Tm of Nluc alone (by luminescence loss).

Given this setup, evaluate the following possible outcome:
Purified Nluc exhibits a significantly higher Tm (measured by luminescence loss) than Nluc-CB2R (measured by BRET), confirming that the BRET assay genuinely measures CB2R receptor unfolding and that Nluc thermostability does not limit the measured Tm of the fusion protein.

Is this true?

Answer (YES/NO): YES